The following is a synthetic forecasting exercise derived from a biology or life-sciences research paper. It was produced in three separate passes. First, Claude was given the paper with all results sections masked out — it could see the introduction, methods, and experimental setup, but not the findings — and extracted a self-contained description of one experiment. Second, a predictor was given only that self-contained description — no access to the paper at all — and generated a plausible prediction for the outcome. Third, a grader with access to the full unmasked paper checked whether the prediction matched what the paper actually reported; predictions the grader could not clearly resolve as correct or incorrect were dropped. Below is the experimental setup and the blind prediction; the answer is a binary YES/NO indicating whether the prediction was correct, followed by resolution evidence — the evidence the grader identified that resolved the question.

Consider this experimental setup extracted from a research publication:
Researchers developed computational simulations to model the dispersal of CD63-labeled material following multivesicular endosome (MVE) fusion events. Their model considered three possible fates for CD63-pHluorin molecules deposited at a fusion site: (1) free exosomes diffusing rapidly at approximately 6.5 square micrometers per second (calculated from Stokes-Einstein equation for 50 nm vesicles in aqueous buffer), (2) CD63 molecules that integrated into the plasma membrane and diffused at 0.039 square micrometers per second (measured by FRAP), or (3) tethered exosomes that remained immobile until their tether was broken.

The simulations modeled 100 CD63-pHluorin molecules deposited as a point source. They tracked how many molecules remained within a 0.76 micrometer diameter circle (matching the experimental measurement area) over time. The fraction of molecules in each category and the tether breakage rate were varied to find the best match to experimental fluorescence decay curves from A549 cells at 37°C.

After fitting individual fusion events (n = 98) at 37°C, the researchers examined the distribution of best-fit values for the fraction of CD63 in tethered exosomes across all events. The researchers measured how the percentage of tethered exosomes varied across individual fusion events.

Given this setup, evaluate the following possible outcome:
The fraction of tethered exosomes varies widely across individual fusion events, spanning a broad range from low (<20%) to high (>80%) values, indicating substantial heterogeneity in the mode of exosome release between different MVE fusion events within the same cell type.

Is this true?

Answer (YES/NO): YES